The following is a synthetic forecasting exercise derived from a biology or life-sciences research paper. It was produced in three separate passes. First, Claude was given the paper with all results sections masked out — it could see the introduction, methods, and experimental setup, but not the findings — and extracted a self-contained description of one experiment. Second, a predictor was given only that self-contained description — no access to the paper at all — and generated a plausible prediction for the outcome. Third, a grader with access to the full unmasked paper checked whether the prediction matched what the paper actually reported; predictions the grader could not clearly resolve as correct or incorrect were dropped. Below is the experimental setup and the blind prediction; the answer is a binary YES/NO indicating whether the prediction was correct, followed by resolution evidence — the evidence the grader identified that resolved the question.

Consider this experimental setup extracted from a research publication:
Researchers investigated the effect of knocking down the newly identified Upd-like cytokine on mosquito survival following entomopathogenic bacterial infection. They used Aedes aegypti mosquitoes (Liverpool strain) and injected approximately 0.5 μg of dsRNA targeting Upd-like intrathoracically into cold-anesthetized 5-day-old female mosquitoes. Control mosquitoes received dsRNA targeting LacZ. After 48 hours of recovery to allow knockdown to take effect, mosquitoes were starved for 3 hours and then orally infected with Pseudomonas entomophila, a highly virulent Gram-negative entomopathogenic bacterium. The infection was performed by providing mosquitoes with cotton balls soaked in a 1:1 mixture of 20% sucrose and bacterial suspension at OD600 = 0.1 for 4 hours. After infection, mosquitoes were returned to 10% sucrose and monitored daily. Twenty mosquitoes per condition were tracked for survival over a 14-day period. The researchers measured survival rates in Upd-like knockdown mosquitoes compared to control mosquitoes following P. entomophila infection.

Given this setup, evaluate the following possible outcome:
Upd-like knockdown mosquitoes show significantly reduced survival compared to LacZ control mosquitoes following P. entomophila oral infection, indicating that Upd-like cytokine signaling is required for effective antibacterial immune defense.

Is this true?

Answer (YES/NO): NO